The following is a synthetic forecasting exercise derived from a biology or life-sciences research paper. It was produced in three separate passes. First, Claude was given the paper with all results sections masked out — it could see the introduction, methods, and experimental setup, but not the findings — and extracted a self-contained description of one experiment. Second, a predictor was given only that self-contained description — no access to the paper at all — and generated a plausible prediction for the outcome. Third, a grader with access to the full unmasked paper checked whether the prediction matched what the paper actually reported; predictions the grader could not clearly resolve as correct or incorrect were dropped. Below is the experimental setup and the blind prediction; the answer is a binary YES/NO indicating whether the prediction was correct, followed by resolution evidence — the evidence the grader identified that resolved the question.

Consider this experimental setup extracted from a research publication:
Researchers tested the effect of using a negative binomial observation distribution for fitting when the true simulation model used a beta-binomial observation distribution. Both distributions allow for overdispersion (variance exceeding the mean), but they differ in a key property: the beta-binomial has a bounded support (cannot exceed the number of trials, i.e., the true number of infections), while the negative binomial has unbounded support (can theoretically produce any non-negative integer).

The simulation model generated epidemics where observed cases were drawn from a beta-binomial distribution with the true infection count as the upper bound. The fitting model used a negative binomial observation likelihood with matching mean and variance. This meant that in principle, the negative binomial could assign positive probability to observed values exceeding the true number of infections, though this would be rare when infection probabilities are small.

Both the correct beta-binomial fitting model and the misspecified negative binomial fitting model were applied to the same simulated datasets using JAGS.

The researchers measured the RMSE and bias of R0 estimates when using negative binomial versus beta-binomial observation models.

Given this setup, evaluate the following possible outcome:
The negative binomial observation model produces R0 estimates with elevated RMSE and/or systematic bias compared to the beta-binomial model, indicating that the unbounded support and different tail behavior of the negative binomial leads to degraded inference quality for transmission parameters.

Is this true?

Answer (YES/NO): NO